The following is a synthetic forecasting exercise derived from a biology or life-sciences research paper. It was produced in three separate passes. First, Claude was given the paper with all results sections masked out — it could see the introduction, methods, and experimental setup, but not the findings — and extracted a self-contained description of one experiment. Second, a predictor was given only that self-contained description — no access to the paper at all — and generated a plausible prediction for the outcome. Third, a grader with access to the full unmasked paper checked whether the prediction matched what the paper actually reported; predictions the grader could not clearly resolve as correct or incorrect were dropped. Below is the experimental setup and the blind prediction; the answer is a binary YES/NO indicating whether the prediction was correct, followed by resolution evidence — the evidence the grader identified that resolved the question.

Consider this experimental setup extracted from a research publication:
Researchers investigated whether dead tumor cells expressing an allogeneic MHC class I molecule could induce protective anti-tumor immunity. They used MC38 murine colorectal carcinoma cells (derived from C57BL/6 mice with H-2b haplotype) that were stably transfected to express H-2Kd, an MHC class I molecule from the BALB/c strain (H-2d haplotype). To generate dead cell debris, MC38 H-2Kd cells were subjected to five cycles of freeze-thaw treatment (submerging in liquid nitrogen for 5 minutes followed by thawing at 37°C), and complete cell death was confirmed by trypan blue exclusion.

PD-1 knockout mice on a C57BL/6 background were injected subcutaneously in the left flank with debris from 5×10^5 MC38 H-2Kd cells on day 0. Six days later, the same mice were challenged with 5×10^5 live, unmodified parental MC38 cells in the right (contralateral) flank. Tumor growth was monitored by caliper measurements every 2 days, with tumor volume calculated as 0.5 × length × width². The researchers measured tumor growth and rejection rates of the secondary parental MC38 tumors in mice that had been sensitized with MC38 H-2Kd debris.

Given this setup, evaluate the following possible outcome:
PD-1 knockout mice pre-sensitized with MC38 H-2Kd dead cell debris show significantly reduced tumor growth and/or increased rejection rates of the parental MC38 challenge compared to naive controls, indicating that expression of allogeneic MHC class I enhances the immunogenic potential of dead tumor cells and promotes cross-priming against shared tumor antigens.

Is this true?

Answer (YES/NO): YES